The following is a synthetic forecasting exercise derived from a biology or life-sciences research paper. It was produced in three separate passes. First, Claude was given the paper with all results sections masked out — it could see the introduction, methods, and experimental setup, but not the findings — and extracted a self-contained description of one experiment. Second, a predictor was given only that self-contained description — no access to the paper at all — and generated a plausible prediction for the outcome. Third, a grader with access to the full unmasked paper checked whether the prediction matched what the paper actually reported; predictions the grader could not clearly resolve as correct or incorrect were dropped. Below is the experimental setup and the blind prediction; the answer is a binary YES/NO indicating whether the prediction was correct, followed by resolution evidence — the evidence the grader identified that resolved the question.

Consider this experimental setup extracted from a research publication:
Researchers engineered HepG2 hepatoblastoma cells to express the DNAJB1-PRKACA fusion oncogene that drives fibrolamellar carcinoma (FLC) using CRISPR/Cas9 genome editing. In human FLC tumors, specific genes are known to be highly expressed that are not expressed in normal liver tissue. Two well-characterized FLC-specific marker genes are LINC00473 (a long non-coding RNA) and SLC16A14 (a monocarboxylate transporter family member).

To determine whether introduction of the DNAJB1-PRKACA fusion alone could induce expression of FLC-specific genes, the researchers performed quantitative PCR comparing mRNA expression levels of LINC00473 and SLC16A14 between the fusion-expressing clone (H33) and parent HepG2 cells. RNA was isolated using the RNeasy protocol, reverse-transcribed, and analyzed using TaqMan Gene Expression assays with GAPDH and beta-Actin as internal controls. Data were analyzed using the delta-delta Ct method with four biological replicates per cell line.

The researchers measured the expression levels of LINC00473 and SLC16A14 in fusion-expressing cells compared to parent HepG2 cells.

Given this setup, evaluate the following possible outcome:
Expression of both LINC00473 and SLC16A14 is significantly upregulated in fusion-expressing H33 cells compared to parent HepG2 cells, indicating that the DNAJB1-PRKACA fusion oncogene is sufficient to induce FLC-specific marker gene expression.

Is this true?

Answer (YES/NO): YES